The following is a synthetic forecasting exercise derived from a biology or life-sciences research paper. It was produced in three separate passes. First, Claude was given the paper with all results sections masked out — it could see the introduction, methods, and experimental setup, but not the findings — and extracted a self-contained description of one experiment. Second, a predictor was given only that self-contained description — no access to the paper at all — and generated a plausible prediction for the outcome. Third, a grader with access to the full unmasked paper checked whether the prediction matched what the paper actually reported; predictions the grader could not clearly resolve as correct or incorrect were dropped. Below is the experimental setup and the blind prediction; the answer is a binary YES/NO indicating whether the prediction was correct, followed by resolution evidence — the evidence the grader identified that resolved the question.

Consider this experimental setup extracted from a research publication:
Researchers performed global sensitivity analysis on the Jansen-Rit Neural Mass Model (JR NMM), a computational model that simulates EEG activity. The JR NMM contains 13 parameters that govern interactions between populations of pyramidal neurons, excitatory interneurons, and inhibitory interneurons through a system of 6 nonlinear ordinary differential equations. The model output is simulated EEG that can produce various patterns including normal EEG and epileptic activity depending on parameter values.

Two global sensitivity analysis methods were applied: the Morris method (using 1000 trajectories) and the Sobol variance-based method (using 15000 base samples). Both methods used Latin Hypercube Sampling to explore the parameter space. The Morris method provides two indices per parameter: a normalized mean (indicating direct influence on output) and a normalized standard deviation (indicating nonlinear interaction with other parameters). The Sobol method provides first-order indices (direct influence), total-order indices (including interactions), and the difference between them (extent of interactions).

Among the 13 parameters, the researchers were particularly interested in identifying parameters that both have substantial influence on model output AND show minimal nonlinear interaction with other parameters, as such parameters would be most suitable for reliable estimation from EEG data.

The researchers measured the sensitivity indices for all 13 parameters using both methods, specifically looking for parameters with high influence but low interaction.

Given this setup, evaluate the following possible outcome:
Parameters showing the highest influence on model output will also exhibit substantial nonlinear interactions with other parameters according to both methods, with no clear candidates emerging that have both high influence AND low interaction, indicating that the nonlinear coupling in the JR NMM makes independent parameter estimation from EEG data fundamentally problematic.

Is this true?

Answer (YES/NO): NO